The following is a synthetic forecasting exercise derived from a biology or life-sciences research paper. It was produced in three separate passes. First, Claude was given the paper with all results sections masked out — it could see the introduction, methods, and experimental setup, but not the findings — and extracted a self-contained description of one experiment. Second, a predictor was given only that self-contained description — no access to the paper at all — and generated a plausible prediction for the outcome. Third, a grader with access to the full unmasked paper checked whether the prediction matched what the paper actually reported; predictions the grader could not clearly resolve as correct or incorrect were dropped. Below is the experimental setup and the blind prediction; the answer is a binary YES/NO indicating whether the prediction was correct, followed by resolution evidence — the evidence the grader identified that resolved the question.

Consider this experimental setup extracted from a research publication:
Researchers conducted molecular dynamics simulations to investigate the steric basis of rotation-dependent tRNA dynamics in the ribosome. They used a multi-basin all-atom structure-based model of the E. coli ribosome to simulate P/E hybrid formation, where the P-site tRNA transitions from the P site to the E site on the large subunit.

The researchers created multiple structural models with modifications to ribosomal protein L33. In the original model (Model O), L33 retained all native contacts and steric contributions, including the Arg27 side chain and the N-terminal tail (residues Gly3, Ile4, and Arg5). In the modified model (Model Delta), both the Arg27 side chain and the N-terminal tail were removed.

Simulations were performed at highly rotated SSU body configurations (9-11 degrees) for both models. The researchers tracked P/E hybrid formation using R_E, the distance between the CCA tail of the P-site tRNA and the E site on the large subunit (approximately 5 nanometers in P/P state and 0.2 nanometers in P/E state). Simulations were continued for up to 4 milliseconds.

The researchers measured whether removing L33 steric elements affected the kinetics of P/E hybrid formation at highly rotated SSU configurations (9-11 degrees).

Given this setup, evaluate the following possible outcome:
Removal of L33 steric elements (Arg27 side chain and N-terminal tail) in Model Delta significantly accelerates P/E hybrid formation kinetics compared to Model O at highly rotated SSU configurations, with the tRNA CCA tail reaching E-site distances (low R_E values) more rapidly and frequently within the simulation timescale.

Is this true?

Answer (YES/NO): YES